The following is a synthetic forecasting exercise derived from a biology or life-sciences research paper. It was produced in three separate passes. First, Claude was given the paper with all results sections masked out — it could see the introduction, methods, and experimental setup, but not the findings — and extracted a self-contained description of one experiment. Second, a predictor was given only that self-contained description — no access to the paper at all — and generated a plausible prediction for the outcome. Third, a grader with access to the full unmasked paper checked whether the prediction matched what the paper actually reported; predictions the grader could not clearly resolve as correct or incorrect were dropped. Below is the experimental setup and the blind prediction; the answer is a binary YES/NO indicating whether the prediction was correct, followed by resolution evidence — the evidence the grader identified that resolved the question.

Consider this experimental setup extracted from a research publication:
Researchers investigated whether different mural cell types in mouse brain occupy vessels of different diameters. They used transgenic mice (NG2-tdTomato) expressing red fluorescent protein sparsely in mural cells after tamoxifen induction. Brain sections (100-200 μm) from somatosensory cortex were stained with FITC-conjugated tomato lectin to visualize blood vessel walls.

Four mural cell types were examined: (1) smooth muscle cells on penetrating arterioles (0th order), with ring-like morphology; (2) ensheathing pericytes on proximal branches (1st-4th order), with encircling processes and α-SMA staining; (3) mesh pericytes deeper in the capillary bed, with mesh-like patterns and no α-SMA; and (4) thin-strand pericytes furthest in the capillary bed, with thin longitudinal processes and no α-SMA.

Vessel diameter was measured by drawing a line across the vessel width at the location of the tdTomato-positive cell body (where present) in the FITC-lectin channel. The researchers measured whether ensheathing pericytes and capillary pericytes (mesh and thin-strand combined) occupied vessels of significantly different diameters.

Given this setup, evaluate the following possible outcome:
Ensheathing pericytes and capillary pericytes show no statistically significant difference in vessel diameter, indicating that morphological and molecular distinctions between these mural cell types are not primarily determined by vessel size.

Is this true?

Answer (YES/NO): NO